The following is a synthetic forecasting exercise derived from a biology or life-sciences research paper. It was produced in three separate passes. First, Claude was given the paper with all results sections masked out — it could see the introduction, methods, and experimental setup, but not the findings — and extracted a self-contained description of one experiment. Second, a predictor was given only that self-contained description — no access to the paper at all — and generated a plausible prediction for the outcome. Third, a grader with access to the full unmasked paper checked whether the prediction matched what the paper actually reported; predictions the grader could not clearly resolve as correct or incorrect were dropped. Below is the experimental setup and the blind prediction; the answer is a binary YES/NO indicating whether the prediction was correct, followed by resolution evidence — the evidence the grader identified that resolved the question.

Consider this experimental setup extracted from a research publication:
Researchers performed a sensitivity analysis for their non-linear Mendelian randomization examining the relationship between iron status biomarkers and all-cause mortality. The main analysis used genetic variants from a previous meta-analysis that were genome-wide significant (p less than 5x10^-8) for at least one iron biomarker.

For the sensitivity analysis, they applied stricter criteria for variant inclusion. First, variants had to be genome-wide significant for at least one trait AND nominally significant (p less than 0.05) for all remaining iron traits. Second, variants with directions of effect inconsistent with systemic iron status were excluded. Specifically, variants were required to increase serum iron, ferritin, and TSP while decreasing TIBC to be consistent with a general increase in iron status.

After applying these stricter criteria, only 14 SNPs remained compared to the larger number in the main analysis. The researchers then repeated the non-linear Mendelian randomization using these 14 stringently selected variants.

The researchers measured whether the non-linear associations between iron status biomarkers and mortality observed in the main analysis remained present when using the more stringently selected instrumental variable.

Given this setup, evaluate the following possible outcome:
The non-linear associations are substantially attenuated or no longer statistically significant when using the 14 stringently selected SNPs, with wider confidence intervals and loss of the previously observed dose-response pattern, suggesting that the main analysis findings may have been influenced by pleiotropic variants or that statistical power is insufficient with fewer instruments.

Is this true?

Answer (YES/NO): NO